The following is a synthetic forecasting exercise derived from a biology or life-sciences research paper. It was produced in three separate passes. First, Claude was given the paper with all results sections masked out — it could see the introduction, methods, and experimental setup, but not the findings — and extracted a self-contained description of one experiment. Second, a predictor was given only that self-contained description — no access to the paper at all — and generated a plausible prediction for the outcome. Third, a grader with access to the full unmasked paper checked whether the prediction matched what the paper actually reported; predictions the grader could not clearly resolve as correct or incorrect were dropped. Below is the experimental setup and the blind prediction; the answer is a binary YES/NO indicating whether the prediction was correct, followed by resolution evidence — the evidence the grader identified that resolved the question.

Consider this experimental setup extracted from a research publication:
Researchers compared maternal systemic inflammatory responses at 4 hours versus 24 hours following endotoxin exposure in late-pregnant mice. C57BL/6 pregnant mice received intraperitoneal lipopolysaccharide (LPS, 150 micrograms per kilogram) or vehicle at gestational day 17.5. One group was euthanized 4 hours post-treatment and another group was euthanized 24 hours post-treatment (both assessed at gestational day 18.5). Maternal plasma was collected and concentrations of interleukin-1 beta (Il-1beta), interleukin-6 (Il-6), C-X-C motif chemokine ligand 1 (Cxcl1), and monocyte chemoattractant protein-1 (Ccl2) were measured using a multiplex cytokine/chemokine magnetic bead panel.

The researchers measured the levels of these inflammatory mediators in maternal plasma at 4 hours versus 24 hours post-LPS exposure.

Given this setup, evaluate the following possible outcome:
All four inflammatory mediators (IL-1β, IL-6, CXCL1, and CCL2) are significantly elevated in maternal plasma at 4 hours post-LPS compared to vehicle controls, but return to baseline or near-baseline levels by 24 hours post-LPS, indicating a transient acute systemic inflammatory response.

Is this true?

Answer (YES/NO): NO